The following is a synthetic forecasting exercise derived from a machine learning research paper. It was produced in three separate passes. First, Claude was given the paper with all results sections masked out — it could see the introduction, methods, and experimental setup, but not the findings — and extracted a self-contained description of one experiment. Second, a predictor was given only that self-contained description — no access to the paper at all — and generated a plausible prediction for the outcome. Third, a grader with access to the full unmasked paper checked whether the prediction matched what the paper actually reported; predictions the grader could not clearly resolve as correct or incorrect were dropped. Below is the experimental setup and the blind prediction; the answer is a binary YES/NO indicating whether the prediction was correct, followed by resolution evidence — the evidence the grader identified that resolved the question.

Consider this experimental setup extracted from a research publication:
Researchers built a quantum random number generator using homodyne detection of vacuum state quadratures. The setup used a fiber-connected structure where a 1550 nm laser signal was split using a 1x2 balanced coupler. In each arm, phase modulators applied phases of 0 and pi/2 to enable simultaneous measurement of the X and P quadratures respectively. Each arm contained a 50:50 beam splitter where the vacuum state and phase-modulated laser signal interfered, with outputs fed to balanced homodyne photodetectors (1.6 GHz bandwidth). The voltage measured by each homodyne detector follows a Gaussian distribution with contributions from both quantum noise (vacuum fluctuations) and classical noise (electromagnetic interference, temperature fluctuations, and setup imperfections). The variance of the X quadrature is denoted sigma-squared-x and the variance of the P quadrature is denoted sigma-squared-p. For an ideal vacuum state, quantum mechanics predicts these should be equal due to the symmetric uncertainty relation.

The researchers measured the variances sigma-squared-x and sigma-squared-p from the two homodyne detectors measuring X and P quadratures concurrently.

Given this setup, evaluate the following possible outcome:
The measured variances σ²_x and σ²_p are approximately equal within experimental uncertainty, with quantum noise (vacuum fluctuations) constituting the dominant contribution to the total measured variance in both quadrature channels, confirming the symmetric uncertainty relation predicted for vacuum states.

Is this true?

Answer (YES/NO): YES